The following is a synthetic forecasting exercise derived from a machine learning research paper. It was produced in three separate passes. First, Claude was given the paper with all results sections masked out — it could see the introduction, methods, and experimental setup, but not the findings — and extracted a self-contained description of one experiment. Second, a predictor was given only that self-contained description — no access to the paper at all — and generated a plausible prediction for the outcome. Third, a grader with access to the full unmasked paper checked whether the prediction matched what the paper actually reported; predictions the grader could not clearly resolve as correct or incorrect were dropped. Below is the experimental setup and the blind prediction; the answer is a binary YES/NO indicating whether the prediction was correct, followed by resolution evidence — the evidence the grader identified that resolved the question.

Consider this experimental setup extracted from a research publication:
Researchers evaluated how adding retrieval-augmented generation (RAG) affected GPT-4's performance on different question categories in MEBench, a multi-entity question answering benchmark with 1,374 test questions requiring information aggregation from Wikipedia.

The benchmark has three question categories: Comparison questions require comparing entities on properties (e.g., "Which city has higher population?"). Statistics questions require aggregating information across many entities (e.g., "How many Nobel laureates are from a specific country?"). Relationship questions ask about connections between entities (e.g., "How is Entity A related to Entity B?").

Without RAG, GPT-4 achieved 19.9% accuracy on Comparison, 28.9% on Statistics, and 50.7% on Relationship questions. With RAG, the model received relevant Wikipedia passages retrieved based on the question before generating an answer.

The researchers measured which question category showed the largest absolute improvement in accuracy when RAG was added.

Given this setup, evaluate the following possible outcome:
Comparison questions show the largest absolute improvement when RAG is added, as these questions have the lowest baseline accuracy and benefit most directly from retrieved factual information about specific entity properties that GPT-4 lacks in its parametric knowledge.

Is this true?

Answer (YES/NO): YES